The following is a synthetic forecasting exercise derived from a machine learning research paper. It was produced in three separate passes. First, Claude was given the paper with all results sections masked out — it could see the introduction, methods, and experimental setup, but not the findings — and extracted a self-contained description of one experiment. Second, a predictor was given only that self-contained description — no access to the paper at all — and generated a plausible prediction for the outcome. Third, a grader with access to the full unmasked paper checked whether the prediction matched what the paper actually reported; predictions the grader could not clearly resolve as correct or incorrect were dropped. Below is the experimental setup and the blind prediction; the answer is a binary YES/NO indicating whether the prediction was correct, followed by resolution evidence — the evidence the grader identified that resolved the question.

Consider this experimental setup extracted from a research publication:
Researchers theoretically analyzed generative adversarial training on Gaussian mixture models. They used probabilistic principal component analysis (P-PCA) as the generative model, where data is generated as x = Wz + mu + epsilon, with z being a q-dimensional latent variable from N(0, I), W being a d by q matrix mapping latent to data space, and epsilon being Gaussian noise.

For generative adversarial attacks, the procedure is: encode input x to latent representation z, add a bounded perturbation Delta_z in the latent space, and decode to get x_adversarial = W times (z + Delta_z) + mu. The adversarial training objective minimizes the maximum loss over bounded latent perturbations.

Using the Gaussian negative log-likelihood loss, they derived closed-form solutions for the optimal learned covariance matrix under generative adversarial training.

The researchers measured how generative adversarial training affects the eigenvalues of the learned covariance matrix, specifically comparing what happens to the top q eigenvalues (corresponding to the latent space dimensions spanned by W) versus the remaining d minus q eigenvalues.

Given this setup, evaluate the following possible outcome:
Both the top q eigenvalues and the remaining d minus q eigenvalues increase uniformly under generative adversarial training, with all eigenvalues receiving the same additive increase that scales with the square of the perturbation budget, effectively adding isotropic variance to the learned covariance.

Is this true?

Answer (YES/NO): NO